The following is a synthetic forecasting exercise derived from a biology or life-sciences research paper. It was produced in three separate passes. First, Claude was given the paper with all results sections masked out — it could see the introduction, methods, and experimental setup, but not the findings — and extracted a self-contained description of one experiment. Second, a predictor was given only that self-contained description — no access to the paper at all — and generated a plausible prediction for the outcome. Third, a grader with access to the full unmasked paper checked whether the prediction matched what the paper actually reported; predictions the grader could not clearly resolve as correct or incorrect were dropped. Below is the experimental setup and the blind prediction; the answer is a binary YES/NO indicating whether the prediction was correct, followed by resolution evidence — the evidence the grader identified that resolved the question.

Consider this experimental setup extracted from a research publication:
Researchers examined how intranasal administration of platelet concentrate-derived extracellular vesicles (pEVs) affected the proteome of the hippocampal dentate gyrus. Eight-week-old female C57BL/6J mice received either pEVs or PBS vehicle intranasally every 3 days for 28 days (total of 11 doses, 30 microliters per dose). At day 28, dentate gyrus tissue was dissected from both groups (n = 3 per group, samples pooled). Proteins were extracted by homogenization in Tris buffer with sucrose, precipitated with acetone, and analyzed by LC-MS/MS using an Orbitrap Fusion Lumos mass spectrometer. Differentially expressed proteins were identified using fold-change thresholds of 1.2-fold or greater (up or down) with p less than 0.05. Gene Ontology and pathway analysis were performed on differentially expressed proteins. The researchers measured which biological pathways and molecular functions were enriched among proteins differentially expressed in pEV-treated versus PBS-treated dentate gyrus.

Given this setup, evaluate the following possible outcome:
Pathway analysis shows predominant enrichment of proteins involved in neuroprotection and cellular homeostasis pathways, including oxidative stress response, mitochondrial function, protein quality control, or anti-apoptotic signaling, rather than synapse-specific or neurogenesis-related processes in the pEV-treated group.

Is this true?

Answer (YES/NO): NO